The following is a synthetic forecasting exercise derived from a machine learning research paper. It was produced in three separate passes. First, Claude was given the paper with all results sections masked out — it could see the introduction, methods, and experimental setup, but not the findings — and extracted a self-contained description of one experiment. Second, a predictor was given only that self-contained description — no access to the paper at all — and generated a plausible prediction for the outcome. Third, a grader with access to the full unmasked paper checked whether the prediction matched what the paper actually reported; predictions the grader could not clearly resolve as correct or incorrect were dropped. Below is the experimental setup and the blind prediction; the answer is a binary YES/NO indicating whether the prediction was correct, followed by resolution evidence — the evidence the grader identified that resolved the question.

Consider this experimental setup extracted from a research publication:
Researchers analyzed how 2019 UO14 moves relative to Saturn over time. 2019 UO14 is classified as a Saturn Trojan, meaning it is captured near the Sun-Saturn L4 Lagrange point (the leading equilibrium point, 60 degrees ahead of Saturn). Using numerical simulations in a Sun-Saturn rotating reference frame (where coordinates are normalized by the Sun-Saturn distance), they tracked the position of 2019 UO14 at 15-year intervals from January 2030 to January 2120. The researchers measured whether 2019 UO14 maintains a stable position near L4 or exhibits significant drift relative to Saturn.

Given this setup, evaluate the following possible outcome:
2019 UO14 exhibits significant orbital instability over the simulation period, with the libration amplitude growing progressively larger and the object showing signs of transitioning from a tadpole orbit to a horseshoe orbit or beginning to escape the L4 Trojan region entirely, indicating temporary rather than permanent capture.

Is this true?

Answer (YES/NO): NO